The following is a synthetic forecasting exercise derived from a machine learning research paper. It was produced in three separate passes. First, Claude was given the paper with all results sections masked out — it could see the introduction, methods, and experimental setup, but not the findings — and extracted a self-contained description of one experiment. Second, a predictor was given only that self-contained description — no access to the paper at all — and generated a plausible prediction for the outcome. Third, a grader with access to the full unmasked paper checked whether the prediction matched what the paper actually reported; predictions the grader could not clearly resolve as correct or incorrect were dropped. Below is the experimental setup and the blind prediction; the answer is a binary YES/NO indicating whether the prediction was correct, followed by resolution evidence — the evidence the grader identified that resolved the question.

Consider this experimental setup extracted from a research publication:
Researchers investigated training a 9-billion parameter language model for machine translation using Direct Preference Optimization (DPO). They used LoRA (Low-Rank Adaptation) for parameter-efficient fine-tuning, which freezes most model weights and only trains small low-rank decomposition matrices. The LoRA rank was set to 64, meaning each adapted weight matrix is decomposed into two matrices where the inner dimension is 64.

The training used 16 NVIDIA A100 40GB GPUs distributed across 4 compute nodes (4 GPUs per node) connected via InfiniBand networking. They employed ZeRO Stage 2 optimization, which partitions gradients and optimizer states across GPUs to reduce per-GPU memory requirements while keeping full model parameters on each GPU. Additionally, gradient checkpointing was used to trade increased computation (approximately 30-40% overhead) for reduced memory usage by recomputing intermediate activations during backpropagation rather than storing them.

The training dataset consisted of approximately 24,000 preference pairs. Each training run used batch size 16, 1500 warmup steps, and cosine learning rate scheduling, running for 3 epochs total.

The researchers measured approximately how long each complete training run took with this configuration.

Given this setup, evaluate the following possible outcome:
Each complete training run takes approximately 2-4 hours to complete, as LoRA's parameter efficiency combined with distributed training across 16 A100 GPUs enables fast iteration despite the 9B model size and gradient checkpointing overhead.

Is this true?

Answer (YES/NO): NO